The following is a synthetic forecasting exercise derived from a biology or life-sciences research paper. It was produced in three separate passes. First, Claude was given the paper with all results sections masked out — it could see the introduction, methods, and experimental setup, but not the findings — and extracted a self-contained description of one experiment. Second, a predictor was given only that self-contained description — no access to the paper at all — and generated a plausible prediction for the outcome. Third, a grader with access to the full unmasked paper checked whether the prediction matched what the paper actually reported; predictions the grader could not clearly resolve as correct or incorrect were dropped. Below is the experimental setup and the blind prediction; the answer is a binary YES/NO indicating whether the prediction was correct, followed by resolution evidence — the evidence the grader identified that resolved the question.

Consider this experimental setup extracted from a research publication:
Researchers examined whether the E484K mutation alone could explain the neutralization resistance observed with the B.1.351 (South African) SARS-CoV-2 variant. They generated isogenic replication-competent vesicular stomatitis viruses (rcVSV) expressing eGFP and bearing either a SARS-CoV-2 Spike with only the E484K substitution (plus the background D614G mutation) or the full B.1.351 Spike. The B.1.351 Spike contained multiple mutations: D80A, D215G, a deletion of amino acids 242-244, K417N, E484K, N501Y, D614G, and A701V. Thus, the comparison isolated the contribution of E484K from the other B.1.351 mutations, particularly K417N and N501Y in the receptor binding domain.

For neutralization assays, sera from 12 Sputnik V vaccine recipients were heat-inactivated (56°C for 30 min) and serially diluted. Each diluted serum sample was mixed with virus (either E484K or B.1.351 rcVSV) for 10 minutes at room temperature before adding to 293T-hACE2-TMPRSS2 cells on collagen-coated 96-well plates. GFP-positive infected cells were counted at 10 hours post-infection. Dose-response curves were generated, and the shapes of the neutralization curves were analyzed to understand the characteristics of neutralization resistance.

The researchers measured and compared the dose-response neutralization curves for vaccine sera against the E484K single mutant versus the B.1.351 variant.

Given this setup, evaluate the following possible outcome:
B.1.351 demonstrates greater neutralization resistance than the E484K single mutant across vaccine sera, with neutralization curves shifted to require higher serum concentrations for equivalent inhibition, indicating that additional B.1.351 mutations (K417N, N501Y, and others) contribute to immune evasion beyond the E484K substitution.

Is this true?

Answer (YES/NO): YES